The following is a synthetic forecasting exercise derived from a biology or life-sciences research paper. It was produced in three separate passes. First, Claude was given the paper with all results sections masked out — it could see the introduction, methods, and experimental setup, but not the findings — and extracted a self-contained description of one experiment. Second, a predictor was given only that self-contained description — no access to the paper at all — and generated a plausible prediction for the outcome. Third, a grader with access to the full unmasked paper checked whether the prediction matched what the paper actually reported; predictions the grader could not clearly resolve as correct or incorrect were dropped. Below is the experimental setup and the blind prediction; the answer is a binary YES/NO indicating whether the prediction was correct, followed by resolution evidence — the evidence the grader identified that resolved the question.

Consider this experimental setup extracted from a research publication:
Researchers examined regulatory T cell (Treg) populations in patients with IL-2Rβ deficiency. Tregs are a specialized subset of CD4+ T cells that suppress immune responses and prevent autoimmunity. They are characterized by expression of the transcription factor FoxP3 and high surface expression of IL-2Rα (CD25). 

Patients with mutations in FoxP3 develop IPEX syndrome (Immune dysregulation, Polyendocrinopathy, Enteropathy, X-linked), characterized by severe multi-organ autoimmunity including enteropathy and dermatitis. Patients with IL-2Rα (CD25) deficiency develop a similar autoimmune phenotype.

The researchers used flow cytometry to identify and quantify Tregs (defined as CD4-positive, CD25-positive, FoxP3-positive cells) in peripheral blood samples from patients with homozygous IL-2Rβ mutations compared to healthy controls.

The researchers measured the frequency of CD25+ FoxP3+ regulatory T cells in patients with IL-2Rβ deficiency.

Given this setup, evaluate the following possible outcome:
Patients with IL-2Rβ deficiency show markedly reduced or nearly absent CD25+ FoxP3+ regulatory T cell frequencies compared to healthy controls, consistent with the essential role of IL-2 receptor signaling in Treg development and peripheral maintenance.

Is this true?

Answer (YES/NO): YES